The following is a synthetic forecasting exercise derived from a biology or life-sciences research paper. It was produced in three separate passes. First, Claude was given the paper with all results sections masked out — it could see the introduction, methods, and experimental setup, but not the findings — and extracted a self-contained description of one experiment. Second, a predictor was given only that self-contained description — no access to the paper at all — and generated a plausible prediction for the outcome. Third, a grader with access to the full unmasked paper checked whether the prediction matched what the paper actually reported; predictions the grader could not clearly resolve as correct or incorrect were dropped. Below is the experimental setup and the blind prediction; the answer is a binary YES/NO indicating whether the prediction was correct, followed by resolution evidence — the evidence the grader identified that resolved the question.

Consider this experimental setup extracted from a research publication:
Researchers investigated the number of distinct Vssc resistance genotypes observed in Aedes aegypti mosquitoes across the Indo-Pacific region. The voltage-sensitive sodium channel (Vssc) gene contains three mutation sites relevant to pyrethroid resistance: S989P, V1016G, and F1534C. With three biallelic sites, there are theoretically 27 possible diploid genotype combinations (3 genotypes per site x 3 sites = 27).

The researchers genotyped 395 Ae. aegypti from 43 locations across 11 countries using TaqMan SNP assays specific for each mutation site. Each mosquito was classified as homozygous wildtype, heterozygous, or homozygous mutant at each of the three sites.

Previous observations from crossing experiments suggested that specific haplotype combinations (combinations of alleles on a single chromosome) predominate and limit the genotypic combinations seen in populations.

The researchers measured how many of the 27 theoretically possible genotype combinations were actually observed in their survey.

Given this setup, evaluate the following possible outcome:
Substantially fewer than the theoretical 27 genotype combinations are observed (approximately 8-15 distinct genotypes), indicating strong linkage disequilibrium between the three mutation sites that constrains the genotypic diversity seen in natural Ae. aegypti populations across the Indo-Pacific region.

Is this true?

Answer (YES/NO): YES